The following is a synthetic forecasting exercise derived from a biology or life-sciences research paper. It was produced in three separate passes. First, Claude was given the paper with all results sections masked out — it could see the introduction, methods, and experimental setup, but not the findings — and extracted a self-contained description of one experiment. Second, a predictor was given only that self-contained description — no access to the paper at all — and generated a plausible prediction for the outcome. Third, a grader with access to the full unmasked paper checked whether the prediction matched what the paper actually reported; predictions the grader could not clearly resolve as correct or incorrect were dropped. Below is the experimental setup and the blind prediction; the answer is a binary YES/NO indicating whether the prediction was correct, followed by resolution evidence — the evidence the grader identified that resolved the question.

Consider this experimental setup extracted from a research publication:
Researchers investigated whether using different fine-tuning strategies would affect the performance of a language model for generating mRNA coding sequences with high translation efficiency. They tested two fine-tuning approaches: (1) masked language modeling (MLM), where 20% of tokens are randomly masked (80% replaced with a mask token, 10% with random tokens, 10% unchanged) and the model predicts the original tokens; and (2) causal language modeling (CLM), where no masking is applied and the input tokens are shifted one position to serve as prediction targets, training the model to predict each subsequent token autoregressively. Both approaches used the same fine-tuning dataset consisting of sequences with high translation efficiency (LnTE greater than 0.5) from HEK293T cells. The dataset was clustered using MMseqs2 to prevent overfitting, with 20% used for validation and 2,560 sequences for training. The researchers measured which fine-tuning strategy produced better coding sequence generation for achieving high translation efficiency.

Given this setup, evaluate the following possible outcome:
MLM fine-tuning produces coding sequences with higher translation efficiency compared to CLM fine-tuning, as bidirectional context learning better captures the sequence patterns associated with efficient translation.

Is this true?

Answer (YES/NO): NO